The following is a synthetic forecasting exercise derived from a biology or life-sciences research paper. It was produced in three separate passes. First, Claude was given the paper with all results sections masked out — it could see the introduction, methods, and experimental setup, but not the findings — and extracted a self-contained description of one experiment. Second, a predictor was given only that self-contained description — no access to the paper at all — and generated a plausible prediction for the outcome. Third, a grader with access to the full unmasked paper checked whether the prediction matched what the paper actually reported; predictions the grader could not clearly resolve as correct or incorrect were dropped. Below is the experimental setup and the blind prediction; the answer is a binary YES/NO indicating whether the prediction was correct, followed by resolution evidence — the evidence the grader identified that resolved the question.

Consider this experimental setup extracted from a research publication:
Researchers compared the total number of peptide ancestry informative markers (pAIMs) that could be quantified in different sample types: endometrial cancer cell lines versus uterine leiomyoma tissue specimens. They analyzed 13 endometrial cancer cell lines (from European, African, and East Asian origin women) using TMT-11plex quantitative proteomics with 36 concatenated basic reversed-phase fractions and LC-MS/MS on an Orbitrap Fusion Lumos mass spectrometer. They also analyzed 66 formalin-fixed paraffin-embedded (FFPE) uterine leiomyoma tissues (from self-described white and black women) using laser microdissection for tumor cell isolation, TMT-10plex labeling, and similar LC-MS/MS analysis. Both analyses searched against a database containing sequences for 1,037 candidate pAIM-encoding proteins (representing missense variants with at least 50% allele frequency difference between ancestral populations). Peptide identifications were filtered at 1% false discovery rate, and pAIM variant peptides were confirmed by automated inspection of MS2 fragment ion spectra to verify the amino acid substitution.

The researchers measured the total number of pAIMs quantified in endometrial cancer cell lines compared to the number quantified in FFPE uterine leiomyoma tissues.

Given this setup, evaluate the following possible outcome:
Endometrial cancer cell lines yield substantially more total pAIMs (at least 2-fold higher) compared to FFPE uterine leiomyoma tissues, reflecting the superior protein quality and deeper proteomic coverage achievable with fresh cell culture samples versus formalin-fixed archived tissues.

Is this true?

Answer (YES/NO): NO